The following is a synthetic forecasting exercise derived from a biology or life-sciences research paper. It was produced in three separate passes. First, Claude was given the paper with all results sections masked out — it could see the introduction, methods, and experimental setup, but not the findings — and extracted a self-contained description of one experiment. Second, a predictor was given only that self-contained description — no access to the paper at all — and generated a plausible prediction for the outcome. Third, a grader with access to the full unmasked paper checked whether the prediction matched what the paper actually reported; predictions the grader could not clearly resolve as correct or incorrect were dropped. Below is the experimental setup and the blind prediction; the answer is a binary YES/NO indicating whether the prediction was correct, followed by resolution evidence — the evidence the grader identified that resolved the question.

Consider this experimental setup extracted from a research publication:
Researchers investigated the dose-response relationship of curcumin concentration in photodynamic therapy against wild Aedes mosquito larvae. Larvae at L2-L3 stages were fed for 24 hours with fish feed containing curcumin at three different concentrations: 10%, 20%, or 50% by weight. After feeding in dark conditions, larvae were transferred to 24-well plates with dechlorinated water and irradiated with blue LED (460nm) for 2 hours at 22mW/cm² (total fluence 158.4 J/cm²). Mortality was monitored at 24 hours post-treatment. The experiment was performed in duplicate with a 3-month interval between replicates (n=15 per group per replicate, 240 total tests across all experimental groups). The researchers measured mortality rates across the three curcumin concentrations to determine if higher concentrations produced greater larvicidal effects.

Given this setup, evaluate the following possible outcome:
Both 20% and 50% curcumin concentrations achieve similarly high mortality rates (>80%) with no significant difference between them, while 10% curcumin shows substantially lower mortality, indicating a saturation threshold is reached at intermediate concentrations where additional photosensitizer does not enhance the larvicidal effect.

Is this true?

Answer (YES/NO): NO